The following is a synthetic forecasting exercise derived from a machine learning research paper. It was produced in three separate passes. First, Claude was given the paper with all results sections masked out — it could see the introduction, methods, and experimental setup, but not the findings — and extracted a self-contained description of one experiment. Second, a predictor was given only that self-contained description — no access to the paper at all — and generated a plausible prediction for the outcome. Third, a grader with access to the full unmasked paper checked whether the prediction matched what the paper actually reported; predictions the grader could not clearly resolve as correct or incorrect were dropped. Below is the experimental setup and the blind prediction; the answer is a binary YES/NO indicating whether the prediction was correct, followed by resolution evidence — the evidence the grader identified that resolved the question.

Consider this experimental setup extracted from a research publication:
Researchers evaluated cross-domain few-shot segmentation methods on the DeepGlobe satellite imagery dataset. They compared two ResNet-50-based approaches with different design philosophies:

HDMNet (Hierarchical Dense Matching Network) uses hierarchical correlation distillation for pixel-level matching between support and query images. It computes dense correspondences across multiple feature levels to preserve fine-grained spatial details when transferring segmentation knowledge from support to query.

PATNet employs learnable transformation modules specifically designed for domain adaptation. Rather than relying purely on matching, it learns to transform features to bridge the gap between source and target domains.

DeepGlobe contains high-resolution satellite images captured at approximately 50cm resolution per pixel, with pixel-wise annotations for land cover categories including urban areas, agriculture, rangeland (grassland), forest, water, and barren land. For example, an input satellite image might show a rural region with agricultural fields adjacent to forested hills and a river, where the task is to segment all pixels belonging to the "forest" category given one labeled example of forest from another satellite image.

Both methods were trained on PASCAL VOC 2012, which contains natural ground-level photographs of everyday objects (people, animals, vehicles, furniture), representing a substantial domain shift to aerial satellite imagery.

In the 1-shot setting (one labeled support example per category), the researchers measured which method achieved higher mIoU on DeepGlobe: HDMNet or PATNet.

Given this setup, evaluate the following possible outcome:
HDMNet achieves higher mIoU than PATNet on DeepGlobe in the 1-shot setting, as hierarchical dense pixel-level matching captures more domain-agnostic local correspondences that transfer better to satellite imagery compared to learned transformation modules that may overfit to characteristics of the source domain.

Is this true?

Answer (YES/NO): NO